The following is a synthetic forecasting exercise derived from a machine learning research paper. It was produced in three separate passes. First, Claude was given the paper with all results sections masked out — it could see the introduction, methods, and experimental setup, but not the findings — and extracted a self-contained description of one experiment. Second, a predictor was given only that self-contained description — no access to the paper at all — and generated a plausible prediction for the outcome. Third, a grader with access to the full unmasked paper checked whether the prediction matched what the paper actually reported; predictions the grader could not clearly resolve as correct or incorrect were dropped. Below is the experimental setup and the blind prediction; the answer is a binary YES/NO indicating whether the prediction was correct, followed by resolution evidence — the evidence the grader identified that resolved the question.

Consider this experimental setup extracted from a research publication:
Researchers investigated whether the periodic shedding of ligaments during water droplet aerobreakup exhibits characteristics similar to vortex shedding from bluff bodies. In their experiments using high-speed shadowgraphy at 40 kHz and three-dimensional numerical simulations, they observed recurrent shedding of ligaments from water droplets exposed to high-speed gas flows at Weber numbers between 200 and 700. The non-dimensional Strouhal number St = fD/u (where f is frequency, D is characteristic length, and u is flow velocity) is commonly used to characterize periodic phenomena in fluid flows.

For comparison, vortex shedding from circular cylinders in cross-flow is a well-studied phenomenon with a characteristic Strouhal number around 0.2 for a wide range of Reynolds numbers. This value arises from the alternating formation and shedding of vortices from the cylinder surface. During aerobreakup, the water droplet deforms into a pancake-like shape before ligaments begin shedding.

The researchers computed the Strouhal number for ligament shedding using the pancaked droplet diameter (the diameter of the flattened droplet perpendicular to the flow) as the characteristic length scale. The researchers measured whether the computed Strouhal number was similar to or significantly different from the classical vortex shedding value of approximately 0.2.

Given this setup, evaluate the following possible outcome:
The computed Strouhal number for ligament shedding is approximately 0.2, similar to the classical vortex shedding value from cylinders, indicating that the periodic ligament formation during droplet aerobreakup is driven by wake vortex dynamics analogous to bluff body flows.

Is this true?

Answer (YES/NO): YES